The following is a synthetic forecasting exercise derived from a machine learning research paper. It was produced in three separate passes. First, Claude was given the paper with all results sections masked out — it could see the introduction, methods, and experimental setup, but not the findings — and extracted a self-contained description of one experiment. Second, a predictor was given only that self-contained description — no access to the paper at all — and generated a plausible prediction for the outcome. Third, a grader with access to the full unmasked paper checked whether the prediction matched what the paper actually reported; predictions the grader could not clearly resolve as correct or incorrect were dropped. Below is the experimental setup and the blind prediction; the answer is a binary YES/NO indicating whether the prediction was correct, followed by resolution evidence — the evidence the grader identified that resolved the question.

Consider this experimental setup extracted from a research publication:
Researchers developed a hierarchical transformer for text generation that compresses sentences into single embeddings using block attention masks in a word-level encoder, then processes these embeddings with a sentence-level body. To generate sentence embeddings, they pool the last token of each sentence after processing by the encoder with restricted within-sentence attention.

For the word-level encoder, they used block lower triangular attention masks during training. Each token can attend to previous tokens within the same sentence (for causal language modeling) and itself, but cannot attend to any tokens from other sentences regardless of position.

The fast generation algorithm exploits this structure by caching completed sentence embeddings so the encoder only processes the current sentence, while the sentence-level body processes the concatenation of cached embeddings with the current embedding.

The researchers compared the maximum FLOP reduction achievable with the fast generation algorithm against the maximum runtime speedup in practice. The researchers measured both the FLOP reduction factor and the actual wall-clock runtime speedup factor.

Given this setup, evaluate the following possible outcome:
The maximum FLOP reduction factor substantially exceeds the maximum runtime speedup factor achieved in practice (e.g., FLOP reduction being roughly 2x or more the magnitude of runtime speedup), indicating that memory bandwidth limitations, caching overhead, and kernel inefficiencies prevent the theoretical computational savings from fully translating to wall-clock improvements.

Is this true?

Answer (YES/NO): YES